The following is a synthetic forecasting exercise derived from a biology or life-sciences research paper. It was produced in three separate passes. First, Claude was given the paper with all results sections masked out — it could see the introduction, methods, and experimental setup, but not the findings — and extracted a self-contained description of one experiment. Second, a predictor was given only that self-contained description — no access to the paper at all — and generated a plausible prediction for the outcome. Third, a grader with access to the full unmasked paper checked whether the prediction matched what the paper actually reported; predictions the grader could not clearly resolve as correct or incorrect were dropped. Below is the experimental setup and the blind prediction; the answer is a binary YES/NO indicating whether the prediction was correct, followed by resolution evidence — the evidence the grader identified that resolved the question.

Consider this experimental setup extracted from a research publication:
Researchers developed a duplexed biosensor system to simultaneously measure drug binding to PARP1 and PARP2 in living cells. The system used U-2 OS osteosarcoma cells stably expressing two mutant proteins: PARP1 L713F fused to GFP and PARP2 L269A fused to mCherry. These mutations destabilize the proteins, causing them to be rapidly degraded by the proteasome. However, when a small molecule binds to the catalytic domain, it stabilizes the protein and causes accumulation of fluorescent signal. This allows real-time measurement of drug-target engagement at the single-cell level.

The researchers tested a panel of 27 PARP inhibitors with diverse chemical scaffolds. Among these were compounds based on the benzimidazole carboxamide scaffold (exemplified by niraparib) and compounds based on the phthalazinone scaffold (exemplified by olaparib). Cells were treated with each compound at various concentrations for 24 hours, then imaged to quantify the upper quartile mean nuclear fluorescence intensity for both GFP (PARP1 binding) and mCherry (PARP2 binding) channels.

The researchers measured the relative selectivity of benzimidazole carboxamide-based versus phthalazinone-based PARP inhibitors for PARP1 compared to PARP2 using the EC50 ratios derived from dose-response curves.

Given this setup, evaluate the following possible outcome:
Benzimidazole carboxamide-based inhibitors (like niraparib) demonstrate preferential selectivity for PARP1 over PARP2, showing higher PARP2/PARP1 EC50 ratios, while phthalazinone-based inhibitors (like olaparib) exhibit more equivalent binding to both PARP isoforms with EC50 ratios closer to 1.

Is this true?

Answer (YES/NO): NO